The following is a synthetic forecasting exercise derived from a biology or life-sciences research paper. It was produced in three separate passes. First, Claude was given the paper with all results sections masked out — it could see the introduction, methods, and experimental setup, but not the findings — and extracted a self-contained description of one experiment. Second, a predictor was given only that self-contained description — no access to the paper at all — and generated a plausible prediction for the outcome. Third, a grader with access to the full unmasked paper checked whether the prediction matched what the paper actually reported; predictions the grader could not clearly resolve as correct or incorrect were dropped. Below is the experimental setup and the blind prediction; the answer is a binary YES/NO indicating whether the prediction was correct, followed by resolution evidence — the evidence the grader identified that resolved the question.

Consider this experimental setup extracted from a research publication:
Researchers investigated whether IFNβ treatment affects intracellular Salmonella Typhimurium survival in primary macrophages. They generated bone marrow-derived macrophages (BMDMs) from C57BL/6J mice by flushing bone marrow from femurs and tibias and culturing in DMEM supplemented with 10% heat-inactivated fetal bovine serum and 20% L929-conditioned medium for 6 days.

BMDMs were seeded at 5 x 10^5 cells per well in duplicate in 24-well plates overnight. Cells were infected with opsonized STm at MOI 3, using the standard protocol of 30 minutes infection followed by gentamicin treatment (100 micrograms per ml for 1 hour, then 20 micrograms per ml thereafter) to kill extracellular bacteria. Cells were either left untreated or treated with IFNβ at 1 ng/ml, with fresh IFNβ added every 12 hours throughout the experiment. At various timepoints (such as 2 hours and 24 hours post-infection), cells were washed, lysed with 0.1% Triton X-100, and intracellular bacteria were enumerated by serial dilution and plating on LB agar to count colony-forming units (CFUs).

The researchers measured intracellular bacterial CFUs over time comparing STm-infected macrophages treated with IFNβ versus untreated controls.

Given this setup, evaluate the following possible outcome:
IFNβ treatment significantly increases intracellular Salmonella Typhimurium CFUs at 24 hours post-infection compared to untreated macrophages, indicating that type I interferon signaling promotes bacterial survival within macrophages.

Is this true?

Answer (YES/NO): NO